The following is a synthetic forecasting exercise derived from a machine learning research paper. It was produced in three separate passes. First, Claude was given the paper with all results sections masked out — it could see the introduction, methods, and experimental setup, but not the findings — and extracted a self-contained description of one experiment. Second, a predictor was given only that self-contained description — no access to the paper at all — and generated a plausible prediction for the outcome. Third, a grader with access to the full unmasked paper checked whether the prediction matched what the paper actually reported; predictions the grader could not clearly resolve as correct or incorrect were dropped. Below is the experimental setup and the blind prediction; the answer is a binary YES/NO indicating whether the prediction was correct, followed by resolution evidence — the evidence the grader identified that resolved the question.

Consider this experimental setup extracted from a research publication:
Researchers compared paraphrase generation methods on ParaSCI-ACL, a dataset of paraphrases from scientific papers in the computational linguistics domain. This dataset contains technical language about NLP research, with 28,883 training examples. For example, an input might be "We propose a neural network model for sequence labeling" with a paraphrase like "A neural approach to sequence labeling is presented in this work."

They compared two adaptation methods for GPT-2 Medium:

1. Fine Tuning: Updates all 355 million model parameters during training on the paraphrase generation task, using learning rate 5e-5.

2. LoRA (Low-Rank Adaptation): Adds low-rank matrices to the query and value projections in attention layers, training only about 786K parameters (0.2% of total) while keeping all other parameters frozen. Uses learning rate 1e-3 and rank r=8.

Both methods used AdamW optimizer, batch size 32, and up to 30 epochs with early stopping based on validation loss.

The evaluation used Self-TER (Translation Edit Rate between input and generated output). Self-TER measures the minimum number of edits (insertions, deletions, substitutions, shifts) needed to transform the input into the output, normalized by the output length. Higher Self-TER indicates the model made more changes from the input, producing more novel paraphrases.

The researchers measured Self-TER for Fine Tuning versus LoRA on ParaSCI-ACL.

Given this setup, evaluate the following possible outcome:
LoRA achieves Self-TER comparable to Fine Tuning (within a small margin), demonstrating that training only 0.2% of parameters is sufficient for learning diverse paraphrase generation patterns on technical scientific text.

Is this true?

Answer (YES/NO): NO